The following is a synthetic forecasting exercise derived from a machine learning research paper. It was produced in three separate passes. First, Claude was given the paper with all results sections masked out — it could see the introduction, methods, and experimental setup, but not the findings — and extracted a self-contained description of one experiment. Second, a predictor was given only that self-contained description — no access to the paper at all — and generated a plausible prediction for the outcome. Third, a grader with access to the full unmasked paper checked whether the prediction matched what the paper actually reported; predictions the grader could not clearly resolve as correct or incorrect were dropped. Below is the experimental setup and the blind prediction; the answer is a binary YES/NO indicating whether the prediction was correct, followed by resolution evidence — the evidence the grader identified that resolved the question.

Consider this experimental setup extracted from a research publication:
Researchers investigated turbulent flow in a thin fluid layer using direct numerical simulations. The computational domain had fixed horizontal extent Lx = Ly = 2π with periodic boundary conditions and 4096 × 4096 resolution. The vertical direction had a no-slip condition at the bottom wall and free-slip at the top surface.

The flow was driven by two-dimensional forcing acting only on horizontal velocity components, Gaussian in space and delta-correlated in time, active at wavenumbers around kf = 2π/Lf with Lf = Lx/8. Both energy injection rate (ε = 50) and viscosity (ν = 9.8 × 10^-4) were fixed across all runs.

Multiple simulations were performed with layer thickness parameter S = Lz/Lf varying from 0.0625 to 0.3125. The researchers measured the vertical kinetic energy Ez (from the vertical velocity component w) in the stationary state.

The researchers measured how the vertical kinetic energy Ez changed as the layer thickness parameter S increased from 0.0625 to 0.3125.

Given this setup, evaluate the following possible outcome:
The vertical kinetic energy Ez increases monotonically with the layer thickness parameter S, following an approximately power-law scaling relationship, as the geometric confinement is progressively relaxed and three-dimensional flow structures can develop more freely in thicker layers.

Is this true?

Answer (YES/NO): NO